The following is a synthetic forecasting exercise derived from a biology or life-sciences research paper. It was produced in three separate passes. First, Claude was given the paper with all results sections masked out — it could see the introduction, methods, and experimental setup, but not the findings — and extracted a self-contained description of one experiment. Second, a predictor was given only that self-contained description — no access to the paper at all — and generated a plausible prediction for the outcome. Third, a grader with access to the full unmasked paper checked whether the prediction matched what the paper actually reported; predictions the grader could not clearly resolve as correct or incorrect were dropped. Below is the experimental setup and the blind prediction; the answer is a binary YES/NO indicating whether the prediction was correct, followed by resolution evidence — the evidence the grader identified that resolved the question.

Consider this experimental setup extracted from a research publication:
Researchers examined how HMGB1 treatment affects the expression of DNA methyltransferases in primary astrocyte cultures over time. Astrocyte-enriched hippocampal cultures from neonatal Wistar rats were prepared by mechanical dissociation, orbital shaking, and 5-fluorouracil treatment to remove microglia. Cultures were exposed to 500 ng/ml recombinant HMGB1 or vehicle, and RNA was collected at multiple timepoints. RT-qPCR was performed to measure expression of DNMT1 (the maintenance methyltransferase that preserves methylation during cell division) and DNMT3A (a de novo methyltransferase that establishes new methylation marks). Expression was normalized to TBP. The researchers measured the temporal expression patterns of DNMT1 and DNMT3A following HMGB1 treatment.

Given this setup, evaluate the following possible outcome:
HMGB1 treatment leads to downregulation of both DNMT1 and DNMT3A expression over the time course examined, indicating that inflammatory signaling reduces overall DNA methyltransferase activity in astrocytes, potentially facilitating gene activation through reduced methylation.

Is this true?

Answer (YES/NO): NO